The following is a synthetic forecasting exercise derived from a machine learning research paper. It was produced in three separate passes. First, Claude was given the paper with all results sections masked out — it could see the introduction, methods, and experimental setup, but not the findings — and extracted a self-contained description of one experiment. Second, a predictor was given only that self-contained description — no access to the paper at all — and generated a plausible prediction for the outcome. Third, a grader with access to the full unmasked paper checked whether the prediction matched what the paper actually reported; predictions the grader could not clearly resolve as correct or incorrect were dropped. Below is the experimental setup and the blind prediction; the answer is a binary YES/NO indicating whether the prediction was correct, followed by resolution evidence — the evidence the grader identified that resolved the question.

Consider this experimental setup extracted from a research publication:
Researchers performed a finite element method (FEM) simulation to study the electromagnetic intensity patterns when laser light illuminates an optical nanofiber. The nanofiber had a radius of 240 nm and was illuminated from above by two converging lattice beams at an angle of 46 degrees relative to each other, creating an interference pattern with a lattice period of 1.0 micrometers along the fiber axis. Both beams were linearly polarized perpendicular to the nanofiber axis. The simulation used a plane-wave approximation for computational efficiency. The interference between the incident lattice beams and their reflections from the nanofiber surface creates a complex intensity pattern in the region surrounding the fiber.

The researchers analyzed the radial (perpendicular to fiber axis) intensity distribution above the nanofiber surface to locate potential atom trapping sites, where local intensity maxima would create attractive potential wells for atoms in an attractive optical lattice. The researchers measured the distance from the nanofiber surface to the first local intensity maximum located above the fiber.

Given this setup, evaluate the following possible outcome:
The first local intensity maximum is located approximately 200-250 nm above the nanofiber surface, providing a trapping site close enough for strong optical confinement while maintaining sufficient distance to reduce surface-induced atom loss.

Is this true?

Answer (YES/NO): YES